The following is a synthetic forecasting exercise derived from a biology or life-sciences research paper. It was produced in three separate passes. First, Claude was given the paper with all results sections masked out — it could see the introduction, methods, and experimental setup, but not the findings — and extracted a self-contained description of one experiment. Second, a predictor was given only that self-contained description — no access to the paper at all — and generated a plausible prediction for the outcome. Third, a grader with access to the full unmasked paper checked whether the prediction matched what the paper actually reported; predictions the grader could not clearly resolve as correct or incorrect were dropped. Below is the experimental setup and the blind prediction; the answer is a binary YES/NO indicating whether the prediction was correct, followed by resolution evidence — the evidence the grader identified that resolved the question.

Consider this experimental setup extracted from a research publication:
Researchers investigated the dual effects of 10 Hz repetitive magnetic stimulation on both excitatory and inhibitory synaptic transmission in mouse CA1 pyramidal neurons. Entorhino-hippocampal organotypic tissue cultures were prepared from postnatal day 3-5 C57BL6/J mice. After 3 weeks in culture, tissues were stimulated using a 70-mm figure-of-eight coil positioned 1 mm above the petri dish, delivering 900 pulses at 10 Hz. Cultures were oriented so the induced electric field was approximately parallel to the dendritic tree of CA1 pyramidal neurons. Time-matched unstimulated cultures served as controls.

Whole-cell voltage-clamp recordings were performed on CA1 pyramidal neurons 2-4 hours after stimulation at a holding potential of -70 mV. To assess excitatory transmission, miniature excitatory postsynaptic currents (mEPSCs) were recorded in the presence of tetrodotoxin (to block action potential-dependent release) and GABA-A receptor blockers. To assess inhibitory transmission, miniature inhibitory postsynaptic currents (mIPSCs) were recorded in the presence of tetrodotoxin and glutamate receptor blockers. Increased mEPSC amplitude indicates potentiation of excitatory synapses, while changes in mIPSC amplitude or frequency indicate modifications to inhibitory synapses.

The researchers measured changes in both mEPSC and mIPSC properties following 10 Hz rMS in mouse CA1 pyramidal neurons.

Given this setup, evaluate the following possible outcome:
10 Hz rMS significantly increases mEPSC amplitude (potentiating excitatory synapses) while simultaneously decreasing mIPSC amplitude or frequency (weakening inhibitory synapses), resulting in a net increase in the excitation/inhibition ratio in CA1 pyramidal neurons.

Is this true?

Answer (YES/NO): YES